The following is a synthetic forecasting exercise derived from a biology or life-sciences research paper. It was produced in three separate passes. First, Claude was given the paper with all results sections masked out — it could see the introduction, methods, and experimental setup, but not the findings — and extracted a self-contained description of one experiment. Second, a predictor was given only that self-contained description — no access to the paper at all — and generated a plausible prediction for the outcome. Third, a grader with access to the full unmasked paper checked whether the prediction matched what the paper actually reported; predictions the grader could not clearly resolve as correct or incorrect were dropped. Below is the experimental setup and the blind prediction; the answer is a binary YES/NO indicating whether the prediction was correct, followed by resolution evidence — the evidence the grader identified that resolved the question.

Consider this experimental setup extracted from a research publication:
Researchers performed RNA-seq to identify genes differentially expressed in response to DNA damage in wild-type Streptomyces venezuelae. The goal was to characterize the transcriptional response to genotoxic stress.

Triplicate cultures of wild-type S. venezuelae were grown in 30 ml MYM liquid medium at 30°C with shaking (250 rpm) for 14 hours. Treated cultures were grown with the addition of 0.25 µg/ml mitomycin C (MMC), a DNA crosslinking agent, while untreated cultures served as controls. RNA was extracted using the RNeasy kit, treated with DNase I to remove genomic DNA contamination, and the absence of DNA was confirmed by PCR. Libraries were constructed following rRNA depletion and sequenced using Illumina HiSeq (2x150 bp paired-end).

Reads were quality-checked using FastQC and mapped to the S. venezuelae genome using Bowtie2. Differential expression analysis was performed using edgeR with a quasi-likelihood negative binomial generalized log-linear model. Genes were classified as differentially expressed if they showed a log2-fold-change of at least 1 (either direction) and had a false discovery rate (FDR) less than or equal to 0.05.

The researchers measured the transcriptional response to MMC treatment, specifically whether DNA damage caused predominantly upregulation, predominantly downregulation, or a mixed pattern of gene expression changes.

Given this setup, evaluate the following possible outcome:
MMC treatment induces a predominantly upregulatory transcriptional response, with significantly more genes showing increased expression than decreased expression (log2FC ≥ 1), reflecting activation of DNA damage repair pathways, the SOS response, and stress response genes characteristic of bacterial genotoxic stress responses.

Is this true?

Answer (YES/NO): NO